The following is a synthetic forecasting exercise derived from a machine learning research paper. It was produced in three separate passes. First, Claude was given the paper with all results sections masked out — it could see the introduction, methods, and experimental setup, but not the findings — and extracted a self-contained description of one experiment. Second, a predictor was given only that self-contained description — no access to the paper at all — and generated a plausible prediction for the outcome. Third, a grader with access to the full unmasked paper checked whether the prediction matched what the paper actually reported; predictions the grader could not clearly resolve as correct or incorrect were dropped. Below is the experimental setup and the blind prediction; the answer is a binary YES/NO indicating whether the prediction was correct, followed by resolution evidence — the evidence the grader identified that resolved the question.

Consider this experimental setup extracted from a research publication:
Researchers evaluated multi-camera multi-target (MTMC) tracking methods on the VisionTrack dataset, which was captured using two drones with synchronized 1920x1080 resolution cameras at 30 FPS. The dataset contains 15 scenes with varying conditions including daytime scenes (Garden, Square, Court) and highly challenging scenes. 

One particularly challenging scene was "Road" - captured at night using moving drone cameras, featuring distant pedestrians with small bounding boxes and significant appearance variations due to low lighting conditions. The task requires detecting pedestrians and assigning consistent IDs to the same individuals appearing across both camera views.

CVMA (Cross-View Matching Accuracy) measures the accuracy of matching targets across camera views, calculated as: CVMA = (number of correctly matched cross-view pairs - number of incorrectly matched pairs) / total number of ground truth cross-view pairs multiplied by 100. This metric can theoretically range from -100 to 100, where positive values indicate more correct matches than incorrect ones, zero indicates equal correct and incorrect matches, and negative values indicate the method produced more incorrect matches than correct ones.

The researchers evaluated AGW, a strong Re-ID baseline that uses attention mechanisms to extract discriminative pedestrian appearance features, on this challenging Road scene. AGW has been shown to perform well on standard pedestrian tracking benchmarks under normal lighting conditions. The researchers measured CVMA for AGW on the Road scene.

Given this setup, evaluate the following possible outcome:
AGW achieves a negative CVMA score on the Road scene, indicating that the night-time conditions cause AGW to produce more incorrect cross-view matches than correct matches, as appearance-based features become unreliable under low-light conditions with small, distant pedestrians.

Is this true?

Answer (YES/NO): YES